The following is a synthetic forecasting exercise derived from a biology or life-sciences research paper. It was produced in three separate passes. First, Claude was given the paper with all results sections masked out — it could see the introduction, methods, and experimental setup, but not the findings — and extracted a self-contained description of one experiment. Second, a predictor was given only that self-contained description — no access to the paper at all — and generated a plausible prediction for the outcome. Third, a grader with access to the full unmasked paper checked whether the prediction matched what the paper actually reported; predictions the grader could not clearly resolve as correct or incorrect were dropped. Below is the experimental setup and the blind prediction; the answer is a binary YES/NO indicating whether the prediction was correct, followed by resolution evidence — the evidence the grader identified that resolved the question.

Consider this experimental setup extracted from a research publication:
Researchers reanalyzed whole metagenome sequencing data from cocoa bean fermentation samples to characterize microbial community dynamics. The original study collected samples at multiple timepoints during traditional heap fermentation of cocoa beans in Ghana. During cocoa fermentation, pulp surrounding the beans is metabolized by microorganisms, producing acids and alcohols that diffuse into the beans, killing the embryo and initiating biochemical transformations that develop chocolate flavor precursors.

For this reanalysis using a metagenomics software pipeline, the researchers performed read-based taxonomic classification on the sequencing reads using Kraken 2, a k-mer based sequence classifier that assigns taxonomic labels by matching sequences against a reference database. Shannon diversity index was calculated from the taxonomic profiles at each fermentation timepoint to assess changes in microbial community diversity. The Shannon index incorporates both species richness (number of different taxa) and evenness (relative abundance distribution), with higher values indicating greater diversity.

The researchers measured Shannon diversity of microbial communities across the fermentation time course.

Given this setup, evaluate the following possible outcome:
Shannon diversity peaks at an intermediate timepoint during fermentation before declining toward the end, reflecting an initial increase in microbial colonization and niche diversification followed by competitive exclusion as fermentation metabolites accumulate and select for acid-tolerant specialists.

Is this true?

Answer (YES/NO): NO